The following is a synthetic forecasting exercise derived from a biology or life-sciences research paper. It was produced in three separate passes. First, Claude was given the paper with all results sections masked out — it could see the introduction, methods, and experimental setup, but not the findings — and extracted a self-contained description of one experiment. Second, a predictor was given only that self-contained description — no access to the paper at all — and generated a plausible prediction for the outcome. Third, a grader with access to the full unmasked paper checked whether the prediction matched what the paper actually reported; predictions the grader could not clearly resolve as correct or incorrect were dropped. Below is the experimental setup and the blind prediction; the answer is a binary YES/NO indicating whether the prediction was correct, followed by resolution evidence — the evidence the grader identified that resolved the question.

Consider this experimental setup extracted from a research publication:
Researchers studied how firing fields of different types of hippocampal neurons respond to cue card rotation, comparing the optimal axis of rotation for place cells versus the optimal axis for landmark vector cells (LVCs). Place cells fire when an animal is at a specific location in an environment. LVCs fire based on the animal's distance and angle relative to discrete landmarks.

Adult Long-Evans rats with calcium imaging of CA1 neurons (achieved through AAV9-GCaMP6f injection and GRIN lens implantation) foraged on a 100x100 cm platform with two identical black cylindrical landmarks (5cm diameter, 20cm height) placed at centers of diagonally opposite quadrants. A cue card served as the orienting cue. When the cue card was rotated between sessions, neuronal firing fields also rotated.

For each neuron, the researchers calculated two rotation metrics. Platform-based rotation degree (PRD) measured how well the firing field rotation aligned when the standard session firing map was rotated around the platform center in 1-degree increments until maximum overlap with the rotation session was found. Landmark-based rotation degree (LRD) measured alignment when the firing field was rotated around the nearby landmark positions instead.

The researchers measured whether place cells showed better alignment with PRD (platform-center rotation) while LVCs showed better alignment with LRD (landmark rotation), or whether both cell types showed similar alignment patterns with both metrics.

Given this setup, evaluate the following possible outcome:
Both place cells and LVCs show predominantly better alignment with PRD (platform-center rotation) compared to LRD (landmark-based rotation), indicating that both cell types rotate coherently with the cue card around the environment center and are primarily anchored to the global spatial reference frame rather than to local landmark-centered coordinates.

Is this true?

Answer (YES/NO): NO